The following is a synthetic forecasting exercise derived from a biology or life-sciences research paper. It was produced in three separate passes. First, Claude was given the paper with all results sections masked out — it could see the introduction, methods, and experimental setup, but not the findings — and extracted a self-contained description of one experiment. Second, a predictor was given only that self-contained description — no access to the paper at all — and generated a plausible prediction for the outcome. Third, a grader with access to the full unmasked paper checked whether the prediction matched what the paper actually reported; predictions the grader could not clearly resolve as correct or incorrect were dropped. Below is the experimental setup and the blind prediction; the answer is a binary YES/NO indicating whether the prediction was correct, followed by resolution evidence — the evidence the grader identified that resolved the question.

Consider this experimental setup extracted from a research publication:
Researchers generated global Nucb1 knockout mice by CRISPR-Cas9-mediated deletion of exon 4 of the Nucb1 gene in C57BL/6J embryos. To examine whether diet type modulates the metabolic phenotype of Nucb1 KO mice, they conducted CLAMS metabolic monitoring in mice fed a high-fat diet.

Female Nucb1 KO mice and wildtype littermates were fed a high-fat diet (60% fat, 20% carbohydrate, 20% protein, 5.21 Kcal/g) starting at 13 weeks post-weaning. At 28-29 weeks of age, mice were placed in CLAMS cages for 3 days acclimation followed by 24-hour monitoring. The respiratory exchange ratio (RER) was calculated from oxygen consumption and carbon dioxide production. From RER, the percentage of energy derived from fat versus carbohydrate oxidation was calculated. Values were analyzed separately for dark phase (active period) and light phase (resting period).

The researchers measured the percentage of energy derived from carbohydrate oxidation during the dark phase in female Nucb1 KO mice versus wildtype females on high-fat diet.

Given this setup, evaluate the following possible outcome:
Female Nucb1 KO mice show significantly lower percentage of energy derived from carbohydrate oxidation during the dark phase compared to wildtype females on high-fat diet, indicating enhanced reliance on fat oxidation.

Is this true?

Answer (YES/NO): NO